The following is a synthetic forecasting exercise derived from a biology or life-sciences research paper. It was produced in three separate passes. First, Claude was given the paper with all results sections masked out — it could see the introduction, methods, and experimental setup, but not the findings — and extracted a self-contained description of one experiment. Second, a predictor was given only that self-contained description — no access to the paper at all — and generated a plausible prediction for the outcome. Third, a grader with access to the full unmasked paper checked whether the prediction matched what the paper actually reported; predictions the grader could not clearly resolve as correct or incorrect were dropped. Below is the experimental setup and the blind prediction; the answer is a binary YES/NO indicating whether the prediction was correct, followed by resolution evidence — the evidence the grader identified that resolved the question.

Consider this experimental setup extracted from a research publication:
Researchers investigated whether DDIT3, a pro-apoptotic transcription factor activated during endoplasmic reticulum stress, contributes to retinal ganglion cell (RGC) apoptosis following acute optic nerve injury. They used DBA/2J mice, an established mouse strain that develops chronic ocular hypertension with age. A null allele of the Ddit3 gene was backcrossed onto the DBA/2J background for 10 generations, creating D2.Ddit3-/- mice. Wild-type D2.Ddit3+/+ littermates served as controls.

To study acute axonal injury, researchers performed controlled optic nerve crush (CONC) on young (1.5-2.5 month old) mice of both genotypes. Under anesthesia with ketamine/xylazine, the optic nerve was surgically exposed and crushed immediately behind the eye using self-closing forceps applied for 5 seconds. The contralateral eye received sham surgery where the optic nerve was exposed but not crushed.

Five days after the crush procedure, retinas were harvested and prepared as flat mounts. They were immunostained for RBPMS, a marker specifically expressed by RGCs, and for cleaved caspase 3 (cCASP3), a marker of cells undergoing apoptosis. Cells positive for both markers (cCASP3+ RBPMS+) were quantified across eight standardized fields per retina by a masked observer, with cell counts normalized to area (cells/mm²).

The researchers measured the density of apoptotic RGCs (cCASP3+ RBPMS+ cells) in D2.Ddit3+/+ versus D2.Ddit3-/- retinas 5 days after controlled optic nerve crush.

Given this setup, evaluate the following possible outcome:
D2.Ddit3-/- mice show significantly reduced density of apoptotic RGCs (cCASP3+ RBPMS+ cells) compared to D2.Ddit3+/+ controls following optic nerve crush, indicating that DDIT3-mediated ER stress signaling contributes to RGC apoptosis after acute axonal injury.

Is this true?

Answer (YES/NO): YES